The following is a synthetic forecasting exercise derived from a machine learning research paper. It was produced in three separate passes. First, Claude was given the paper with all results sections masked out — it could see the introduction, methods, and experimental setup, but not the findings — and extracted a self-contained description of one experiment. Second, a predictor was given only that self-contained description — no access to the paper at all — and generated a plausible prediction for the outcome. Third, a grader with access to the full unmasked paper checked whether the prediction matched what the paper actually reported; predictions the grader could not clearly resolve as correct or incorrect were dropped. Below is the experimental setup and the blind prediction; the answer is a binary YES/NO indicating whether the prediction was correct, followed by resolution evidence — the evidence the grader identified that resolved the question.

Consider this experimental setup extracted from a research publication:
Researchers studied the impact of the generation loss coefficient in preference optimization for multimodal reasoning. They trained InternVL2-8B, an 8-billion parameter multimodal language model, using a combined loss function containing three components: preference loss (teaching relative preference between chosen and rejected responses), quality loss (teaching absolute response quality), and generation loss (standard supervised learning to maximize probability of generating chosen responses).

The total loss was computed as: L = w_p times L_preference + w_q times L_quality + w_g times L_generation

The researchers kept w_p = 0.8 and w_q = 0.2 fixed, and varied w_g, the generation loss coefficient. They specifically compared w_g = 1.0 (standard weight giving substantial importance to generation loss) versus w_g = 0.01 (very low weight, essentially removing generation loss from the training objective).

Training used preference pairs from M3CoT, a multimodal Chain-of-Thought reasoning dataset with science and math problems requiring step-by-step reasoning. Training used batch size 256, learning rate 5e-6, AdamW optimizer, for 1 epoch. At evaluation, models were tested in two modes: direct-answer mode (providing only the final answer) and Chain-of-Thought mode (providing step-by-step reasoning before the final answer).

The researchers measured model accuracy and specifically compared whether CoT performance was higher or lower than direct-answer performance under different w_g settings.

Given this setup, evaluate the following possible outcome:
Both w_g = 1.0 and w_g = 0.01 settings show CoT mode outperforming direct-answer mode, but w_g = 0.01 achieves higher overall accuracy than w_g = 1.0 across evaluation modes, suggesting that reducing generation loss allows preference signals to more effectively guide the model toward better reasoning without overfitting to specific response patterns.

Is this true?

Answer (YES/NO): NO